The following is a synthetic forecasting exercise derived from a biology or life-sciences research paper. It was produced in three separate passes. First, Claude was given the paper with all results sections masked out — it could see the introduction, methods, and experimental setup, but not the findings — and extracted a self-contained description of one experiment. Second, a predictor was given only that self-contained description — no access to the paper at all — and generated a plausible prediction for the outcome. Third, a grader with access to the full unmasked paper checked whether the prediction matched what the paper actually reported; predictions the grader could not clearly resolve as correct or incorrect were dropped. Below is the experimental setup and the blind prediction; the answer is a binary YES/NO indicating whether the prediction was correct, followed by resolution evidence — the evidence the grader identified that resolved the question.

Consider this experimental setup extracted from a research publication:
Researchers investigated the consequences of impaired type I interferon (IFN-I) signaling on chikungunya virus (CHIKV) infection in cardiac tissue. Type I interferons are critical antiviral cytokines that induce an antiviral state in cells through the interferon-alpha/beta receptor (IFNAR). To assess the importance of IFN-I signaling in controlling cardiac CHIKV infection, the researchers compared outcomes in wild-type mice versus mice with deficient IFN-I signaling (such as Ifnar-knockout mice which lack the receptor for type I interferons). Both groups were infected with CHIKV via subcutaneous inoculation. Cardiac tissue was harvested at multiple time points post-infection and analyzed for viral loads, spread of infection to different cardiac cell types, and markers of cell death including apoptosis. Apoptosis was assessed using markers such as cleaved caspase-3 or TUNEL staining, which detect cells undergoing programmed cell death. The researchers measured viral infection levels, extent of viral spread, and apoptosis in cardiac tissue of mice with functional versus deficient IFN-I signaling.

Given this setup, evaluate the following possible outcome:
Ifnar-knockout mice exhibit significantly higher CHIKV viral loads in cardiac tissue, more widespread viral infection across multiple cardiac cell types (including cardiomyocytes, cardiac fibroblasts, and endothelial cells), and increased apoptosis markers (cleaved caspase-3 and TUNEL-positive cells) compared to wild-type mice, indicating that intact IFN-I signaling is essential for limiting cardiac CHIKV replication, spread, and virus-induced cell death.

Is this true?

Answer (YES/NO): NO